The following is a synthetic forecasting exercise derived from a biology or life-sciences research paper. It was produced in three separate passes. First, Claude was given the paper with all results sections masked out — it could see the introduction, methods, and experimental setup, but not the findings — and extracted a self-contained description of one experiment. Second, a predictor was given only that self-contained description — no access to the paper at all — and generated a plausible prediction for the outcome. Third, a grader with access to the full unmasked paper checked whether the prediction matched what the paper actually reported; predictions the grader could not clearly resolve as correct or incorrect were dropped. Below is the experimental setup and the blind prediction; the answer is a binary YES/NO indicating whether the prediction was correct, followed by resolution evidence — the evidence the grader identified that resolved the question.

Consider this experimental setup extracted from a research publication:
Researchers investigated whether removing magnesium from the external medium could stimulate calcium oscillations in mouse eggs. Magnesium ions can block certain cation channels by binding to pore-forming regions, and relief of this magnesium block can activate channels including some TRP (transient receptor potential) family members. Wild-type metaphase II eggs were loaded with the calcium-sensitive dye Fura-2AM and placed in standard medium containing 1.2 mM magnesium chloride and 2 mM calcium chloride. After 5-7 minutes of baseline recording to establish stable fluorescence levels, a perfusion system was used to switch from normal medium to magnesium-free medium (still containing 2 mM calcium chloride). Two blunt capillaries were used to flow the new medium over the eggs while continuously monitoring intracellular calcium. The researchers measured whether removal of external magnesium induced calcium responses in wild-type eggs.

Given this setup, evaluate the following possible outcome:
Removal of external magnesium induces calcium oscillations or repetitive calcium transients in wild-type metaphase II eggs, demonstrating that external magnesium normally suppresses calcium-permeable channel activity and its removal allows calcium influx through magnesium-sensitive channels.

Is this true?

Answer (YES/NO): NO